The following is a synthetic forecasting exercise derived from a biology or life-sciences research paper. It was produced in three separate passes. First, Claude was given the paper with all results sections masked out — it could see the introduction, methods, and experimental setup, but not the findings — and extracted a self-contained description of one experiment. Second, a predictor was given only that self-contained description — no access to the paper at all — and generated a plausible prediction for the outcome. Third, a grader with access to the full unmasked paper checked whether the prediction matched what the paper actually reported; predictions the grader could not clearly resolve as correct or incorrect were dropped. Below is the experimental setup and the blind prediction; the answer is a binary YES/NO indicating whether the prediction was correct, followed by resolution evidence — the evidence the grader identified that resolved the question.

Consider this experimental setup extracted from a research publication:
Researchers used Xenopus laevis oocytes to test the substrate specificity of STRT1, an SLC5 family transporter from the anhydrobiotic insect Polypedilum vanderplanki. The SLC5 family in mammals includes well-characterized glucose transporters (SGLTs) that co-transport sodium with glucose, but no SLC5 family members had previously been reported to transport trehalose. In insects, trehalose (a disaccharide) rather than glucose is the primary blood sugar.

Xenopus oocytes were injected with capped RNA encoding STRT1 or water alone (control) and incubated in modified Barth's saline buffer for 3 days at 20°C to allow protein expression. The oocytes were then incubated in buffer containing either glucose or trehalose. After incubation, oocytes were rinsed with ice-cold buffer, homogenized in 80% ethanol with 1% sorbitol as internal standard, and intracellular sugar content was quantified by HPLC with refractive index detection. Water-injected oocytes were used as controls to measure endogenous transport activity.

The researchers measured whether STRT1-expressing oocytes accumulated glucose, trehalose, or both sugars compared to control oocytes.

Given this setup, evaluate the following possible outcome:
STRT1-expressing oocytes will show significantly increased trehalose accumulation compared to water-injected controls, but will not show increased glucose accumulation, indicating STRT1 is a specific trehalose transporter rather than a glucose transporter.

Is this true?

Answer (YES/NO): NO